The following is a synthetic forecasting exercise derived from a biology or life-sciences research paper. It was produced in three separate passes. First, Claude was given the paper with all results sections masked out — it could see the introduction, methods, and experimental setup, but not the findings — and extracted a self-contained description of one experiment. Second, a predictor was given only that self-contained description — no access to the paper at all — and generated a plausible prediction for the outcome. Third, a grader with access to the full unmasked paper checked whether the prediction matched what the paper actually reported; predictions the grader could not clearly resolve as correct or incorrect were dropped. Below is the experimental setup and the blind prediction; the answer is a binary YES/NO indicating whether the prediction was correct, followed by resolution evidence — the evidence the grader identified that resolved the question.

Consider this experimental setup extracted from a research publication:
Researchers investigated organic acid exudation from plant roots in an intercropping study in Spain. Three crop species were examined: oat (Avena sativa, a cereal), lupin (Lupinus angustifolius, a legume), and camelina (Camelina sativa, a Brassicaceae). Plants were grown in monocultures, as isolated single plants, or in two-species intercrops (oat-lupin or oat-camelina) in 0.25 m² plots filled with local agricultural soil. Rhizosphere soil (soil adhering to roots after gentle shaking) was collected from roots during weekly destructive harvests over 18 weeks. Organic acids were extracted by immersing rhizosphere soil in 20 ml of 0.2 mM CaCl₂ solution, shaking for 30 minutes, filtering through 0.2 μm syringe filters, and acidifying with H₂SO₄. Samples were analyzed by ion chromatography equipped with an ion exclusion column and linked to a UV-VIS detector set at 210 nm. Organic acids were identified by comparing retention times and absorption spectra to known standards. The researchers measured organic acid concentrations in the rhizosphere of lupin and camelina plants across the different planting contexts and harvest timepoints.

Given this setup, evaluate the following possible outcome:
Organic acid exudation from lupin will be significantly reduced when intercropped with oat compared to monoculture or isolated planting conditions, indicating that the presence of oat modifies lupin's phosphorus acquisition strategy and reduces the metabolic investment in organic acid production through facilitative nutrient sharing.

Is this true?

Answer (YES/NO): NO